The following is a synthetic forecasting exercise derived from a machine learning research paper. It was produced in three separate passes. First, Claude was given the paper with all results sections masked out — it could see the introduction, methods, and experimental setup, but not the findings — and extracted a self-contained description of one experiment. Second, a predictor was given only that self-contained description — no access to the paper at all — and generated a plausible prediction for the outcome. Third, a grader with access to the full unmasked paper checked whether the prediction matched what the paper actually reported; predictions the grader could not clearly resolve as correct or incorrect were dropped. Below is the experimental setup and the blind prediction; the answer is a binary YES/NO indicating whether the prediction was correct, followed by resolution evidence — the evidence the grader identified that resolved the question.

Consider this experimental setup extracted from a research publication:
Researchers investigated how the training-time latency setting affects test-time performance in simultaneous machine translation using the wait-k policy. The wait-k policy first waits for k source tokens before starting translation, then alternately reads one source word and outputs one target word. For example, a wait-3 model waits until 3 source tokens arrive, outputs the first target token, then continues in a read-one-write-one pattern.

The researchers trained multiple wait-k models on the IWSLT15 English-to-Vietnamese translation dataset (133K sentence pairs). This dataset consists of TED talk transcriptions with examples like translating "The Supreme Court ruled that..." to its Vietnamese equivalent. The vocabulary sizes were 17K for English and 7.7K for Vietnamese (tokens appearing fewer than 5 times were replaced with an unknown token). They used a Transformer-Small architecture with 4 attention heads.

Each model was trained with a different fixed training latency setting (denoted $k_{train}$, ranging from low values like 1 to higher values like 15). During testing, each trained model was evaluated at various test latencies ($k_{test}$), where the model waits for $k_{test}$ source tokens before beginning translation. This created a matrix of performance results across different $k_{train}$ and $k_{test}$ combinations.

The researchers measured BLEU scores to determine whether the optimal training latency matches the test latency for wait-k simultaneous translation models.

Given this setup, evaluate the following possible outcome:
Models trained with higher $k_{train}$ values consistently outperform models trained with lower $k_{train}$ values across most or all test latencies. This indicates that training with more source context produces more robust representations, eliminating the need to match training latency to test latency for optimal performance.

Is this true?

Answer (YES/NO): NO